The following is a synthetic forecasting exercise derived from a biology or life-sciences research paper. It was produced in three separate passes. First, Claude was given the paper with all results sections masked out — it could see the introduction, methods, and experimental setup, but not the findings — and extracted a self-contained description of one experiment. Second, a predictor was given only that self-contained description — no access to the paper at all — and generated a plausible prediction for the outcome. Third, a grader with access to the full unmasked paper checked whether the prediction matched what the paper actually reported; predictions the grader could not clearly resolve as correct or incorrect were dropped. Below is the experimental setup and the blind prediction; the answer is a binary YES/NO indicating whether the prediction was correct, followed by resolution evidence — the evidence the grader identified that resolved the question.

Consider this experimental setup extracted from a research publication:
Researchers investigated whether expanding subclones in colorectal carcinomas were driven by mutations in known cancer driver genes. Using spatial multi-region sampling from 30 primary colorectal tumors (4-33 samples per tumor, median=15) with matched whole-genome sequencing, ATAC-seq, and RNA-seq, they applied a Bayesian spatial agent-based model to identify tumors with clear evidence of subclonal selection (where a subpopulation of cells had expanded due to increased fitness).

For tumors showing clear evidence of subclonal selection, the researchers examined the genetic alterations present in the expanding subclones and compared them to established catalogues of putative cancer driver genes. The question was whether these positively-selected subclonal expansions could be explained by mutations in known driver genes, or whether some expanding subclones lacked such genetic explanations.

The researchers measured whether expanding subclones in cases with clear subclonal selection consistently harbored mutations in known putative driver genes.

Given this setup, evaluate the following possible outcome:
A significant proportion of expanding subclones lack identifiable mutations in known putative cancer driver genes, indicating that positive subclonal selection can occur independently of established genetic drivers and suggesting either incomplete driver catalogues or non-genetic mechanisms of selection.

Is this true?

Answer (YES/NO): YES